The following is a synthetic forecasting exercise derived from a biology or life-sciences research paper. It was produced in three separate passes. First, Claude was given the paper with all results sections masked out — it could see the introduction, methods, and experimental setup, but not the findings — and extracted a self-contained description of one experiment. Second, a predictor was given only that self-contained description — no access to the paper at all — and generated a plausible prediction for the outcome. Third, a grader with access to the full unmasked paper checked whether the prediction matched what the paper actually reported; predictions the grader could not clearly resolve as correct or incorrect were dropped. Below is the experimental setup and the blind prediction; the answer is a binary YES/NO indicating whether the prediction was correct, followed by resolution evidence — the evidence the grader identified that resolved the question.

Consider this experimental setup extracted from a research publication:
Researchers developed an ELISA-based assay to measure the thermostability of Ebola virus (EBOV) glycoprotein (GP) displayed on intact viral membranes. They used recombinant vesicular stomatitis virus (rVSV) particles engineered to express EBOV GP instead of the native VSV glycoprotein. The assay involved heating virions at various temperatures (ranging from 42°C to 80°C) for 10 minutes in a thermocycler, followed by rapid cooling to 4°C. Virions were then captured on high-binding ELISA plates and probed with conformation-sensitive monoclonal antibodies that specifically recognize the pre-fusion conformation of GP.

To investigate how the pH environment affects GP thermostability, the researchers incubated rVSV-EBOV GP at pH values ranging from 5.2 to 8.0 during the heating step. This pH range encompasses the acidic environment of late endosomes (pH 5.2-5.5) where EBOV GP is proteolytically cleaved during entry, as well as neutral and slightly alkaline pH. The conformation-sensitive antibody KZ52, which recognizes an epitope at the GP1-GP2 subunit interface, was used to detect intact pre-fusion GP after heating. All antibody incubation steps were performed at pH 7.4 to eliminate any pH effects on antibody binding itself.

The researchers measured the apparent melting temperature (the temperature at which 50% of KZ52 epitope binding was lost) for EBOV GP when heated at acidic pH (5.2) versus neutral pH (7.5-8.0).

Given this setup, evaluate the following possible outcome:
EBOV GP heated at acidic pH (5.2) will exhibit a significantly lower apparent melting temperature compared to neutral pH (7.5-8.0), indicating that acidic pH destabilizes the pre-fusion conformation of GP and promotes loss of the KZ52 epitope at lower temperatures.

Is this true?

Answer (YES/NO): NO